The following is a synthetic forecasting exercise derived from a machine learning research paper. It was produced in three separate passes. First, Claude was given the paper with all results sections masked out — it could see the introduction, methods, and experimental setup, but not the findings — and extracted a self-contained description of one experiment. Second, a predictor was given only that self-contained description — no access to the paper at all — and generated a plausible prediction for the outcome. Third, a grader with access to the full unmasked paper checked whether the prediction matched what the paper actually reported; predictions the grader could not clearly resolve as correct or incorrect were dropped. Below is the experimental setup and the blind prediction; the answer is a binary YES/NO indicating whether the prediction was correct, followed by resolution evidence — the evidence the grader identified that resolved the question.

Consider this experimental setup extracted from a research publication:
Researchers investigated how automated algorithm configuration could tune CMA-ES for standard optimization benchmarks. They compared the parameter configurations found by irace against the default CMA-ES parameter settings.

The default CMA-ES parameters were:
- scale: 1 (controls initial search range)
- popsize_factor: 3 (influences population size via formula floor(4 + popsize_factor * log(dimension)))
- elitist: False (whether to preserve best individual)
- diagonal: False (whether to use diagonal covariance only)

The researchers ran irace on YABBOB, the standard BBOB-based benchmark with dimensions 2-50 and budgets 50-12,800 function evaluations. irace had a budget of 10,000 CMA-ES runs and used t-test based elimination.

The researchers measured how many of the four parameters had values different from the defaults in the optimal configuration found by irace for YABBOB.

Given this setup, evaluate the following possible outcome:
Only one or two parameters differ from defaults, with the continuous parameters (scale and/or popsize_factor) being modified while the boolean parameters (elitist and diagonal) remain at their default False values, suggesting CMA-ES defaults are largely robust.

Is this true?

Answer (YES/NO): YES